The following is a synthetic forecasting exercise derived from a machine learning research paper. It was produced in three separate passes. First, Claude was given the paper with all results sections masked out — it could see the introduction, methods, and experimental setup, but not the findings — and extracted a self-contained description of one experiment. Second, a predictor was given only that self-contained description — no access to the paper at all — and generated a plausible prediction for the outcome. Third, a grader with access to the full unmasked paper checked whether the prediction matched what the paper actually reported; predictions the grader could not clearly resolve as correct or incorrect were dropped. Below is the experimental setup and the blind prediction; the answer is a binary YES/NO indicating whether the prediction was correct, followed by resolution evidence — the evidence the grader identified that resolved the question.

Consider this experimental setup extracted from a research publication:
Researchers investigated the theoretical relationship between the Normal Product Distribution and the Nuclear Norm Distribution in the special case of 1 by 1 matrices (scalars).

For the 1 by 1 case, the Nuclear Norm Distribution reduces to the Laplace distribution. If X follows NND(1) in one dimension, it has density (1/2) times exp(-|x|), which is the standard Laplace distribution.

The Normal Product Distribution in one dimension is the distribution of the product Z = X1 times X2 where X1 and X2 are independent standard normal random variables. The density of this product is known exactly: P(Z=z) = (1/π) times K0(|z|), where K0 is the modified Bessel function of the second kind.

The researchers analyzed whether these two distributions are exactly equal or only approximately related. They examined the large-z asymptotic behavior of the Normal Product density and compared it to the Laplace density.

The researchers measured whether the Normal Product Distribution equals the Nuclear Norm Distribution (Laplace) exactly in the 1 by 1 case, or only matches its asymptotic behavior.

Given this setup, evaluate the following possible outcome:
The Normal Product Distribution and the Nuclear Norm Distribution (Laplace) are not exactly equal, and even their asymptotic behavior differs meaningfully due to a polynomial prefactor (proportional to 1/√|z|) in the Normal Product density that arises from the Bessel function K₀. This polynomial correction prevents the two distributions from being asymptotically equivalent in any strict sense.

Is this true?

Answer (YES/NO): NO